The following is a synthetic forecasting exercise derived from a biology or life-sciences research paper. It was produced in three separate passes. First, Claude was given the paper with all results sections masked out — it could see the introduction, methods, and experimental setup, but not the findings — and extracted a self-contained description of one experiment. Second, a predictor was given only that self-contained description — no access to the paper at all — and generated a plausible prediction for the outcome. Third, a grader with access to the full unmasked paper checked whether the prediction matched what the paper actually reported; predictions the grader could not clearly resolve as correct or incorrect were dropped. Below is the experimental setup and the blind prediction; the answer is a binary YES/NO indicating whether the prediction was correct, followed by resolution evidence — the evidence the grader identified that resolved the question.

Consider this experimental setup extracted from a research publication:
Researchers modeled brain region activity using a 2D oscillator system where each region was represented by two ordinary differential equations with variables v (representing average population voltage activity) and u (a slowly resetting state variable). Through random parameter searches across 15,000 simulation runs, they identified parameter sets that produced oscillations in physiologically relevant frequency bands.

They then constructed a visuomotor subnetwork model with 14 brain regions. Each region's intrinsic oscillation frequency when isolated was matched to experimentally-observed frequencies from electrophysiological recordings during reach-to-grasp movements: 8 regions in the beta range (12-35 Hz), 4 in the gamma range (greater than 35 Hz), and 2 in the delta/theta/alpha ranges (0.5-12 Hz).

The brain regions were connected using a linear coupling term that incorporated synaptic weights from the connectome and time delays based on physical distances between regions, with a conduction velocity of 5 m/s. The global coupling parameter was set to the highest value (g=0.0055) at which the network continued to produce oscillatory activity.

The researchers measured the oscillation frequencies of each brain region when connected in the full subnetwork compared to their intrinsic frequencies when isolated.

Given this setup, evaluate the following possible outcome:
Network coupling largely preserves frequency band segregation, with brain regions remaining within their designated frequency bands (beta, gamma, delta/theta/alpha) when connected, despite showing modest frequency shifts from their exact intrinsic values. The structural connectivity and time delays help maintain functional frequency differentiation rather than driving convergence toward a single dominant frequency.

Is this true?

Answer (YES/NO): YES